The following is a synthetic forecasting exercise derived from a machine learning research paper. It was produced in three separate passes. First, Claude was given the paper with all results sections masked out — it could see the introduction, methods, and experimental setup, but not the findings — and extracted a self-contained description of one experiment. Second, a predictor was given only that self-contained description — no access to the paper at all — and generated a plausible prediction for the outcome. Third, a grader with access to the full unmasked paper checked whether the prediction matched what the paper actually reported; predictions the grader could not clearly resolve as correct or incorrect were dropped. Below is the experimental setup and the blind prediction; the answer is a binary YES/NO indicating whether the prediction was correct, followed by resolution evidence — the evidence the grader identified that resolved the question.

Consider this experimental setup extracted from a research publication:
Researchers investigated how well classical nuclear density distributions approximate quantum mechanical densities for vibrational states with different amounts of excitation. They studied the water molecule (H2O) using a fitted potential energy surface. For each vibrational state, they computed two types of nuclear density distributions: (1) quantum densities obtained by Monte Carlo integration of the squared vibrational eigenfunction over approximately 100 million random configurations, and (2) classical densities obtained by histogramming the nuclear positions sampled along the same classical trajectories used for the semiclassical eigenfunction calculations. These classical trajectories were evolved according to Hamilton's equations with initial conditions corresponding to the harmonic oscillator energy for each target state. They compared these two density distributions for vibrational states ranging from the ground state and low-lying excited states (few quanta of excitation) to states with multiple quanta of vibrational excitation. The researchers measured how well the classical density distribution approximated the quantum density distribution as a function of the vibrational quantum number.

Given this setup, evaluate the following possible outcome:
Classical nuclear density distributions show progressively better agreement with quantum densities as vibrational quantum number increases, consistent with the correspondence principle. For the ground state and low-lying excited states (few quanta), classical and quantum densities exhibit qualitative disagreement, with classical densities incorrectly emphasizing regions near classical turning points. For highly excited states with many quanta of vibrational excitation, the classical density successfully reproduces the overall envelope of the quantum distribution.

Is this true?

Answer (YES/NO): YES